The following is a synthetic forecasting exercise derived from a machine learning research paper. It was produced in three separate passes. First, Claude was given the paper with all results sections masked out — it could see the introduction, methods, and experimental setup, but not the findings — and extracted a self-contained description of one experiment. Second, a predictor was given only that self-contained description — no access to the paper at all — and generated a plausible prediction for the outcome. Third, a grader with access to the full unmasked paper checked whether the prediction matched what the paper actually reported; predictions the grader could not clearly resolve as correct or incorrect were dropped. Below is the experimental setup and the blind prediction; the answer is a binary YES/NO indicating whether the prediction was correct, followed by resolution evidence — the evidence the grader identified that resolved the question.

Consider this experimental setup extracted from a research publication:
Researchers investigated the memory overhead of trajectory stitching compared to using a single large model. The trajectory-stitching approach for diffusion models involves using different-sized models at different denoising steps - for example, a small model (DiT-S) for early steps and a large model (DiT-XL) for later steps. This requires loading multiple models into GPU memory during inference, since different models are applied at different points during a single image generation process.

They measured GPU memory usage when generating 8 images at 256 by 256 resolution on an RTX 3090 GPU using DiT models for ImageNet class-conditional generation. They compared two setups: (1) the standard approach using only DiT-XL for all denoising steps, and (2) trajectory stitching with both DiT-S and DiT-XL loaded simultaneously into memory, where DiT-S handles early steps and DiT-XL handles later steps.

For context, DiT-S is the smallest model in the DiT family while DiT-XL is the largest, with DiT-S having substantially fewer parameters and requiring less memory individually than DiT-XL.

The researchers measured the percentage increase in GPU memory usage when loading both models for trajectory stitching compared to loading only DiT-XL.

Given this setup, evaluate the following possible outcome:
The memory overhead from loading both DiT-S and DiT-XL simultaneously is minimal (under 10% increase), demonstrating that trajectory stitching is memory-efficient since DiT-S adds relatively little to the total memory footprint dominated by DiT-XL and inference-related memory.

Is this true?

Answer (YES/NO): YES